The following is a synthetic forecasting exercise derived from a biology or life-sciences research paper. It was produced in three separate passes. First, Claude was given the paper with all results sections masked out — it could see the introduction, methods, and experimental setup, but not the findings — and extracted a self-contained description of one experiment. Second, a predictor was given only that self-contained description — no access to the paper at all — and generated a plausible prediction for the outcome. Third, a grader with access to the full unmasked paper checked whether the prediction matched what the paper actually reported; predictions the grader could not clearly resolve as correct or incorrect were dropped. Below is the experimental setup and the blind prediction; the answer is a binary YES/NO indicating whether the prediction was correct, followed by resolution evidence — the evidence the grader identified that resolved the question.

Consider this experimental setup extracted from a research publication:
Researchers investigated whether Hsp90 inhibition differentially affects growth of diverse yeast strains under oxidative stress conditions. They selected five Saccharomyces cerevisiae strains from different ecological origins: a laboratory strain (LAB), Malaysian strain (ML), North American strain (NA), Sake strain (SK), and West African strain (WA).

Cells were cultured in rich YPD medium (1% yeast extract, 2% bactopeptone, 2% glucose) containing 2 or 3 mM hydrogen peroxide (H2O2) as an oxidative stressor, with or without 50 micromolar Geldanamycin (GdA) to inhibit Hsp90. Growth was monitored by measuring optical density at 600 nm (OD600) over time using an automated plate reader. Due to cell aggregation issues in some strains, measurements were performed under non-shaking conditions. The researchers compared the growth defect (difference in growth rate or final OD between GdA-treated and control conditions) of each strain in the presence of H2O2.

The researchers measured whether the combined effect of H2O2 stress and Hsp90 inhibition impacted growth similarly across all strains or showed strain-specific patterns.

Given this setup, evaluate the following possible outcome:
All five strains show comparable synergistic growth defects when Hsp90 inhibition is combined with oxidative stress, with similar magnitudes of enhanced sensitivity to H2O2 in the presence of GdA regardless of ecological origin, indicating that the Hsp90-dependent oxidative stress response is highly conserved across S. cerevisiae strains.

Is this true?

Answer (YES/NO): NO